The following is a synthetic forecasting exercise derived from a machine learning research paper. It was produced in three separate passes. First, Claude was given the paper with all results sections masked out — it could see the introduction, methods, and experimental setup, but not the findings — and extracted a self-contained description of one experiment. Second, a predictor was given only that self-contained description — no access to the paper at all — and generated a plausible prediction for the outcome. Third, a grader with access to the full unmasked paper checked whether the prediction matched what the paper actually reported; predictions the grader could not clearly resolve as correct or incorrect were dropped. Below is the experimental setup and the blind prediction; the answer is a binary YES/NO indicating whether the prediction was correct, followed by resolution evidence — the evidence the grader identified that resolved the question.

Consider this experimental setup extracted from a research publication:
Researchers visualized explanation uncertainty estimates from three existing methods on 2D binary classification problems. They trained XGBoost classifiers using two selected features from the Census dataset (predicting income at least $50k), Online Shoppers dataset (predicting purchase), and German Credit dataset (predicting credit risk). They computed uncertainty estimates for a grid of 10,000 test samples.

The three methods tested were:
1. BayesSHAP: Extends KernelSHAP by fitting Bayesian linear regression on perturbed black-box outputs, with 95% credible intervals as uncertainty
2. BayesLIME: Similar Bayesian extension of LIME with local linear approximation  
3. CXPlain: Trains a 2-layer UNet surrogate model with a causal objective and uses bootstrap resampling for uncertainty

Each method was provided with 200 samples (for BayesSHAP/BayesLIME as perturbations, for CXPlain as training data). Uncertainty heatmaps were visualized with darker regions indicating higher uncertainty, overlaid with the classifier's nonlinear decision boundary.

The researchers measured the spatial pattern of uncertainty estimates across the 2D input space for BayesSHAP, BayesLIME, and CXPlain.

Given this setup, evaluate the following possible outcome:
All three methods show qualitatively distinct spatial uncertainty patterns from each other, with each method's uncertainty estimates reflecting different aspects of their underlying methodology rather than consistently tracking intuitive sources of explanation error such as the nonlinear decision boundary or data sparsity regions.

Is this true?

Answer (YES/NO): NO